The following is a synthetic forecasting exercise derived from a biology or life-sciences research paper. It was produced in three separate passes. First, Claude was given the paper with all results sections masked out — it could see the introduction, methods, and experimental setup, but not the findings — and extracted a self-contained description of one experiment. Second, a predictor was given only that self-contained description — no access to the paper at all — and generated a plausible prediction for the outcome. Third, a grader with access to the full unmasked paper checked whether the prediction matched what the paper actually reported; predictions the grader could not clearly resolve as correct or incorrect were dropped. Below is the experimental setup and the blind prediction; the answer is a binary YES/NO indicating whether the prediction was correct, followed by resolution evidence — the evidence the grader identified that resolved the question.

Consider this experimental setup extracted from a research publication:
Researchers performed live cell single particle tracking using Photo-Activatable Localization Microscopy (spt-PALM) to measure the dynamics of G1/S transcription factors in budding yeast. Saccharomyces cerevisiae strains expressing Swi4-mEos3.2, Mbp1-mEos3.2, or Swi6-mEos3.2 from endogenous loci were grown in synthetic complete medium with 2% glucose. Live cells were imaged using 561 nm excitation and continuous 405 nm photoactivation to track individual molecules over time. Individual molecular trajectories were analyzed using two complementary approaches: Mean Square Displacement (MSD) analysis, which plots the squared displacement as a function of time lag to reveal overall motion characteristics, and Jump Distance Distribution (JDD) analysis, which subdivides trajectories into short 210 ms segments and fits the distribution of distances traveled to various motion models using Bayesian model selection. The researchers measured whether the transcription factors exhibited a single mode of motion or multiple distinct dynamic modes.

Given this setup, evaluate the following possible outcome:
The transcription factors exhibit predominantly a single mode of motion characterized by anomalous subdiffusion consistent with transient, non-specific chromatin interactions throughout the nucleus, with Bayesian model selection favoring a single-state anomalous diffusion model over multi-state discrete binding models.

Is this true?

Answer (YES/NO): NO